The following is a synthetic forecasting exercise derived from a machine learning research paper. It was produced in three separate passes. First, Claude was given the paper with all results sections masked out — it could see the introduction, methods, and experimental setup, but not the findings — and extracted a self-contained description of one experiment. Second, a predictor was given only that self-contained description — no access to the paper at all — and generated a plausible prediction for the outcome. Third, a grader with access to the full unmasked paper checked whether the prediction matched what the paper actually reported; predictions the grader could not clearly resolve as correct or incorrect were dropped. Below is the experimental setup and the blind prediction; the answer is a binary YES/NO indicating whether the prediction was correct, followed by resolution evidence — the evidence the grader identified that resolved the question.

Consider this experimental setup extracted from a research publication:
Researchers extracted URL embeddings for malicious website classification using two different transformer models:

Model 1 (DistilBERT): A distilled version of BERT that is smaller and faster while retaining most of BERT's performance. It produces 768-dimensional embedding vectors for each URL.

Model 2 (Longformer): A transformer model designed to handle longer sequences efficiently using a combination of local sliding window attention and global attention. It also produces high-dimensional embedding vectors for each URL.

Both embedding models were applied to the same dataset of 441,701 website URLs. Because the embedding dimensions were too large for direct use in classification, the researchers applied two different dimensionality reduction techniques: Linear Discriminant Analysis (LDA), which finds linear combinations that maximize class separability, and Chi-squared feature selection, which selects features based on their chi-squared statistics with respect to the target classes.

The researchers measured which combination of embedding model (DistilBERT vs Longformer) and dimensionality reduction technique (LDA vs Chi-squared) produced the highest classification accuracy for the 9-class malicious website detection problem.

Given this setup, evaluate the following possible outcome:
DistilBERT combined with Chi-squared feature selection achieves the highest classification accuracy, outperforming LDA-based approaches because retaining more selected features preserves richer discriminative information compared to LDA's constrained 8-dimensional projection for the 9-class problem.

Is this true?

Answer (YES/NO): NO